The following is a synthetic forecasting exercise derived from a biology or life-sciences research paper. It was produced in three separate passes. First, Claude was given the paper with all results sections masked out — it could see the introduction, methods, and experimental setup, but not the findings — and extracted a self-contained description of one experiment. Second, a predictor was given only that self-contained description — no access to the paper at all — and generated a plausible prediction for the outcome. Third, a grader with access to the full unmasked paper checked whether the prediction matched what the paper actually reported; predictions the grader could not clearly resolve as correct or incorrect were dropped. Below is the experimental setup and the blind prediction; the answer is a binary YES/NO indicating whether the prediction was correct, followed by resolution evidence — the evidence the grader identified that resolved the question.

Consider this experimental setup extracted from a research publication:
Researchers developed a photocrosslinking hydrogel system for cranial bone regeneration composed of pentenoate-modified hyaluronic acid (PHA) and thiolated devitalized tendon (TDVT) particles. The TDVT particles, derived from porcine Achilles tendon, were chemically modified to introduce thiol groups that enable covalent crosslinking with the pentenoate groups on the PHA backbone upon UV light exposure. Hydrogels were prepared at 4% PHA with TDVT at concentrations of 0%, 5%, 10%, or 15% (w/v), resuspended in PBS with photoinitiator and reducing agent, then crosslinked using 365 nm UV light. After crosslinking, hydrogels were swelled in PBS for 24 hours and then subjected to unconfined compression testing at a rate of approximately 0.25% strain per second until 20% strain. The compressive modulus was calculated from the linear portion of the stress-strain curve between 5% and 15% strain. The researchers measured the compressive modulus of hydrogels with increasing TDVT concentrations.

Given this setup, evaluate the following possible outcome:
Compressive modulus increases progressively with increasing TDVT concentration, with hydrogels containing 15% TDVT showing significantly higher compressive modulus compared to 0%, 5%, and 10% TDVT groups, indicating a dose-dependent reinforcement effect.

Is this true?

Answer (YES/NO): NO